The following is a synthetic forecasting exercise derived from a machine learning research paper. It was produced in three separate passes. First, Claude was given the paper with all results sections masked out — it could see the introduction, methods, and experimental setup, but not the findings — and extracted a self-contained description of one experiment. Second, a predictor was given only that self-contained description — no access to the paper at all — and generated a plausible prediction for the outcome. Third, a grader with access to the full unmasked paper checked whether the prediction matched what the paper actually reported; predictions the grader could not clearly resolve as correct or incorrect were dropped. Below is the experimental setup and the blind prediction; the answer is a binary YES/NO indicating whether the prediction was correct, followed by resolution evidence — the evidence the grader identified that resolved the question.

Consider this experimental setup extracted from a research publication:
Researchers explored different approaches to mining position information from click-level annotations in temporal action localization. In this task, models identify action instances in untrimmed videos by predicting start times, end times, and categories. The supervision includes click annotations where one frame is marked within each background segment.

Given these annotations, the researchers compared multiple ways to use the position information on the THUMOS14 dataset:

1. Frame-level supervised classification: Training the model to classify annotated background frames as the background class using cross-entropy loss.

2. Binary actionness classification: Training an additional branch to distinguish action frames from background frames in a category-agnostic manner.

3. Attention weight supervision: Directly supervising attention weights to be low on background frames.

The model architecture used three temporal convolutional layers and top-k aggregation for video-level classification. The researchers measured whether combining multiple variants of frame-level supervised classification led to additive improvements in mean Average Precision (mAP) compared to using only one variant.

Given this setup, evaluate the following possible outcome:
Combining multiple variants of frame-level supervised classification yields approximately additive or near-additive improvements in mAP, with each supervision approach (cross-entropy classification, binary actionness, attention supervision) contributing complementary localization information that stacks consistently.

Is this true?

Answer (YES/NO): NO